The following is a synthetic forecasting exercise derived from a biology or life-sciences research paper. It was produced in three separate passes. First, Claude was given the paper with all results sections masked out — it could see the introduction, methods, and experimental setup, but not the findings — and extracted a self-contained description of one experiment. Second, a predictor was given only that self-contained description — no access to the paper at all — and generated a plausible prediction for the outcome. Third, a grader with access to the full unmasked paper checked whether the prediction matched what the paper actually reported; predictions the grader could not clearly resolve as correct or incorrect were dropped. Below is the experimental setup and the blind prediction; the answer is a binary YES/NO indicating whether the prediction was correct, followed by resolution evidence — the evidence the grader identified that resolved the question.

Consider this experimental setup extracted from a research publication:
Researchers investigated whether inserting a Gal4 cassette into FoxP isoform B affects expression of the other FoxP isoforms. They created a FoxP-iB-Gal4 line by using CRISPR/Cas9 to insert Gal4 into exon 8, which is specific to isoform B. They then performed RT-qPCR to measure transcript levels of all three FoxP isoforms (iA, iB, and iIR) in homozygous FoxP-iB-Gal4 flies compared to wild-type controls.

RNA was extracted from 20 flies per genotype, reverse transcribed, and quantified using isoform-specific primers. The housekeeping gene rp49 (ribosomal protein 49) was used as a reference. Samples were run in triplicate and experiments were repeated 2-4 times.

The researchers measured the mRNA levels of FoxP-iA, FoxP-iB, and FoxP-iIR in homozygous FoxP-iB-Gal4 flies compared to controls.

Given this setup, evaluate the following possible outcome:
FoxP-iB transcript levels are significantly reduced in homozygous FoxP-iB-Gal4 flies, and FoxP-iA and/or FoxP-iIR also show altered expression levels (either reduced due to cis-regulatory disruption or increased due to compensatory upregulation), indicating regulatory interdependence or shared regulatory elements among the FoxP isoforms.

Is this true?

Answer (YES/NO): NO